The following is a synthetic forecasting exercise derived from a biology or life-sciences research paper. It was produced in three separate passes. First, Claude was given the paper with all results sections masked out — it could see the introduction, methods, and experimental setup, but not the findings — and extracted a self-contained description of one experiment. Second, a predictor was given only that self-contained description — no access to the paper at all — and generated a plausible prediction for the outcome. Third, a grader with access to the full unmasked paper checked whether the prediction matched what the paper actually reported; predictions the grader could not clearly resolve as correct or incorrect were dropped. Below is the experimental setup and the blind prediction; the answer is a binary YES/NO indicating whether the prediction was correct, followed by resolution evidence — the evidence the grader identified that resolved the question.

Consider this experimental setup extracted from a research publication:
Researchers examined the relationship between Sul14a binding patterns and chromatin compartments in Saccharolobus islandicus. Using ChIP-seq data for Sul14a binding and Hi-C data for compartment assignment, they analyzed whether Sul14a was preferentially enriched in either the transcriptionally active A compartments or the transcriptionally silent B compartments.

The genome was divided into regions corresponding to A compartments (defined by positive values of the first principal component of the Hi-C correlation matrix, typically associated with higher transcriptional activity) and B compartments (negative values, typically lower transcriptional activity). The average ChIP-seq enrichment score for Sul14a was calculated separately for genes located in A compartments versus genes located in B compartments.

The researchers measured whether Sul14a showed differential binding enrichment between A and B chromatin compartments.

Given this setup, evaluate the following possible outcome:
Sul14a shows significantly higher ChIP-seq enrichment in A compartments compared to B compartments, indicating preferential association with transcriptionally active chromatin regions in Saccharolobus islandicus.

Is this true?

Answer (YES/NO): NO